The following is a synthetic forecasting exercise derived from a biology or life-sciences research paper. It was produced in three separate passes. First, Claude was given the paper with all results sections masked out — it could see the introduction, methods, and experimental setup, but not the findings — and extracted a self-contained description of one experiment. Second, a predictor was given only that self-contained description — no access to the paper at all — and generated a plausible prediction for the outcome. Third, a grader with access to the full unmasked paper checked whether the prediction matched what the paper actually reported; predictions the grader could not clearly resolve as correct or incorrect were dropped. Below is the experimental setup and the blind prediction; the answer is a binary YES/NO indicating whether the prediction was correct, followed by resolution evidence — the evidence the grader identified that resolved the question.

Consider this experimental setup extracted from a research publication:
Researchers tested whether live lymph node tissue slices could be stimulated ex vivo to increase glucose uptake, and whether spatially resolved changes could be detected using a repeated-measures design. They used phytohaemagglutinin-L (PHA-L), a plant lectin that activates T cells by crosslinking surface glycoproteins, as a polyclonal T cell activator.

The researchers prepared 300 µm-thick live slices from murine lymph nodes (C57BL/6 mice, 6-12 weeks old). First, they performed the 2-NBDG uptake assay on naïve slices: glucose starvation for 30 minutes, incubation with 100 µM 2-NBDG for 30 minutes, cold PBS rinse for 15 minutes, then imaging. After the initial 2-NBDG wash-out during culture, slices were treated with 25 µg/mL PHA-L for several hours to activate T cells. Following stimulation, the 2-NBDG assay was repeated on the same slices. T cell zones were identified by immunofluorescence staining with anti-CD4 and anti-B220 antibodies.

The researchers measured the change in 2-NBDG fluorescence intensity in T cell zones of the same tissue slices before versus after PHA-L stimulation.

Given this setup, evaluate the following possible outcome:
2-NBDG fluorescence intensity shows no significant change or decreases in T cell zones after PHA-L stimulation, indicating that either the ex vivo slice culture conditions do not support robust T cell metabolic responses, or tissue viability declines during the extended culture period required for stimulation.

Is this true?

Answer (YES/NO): NO